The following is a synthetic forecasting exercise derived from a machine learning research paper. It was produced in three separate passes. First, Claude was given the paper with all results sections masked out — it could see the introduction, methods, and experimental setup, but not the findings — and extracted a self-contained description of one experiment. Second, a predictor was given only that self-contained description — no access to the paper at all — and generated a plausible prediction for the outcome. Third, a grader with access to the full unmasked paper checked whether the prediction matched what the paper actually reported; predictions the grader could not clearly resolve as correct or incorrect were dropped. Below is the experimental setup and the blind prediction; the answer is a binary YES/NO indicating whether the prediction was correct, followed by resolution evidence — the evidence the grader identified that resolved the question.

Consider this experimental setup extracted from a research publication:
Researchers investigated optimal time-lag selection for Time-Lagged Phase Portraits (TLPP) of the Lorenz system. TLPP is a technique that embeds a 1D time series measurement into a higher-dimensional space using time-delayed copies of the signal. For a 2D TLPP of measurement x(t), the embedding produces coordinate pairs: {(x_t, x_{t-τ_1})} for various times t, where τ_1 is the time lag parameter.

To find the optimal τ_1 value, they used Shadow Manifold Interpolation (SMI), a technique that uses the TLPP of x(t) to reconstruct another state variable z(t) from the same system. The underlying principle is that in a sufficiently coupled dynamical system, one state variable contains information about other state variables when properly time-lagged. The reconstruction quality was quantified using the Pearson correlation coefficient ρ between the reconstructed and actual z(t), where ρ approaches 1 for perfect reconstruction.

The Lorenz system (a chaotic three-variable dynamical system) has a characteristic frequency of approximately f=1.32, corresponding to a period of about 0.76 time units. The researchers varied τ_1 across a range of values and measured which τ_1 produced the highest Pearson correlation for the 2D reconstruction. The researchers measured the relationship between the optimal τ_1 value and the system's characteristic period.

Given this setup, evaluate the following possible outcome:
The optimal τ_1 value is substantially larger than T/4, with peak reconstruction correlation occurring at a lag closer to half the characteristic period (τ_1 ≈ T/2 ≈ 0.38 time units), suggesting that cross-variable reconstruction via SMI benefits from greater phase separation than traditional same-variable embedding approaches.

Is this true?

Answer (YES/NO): NO